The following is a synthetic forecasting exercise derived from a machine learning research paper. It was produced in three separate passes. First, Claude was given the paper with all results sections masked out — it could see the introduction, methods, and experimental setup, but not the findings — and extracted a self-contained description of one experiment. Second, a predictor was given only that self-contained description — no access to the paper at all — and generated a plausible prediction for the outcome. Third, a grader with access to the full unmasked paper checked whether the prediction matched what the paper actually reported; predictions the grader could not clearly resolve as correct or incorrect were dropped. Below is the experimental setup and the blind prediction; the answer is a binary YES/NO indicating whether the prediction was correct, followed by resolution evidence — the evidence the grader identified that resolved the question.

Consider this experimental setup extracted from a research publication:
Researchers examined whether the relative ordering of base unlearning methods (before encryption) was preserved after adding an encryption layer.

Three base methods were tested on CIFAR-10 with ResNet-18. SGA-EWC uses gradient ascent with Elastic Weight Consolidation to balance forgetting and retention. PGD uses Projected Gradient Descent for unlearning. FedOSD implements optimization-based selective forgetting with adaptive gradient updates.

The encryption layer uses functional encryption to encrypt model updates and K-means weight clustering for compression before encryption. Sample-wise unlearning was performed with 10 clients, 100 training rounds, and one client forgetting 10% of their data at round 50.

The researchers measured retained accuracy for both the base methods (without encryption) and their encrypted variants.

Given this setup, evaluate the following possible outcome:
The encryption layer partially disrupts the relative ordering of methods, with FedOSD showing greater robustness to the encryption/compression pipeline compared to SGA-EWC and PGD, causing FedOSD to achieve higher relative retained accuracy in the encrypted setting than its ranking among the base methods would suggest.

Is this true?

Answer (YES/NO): NO